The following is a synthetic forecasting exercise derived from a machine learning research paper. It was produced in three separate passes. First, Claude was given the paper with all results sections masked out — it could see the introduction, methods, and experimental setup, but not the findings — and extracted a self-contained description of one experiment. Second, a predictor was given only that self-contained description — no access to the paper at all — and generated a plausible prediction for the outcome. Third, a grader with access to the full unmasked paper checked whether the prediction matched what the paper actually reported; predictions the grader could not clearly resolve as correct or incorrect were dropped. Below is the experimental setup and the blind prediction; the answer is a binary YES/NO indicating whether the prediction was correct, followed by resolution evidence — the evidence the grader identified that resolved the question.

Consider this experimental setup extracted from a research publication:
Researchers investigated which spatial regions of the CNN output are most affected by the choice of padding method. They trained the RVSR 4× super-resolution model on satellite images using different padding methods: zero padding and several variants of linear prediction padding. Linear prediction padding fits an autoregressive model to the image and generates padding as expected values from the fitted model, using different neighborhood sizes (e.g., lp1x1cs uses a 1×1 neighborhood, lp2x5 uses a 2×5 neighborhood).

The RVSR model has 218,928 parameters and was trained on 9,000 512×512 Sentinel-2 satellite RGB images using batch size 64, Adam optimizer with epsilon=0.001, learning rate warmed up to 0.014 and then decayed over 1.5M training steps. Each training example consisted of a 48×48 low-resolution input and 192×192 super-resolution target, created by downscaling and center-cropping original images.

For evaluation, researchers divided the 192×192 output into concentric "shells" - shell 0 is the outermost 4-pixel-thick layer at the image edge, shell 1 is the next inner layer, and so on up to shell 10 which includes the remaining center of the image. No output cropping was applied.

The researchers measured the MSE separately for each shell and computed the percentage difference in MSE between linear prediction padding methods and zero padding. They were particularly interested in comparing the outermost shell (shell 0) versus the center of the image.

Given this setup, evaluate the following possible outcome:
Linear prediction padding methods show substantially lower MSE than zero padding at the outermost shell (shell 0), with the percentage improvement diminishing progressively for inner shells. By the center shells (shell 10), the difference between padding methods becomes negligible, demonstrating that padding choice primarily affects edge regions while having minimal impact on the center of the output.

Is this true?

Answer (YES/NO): NO